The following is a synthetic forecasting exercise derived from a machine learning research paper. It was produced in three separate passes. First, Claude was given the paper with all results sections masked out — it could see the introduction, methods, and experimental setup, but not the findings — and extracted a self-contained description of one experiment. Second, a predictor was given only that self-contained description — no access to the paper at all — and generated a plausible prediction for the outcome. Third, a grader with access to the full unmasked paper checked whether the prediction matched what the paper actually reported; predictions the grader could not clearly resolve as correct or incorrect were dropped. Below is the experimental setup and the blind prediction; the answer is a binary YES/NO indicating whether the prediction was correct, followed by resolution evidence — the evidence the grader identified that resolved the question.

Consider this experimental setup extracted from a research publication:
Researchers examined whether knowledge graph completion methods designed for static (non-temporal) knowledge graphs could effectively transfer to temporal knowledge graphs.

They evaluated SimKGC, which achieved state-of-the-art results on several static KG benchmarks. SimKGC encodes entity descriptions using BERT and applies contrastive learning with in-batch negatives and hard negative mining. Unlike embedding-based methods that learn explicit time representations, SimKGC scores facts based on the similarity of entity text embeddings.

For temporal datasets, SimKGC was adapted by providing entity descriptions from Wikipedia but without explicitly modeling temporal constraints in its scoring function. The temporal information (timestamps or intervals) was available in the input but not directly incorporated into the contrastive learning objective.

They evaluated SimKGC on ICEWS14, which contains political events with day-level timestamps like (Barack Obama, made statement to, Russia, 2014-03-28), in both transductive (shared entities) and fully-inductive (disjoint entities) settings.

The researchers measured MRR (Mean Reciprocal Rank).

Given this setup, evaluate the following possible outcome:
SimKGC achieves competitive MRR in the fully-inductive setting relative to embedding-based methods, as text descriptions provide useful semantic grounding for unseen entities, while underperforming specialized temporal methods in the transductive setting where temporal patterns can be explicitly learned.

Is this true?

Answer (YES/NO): NO